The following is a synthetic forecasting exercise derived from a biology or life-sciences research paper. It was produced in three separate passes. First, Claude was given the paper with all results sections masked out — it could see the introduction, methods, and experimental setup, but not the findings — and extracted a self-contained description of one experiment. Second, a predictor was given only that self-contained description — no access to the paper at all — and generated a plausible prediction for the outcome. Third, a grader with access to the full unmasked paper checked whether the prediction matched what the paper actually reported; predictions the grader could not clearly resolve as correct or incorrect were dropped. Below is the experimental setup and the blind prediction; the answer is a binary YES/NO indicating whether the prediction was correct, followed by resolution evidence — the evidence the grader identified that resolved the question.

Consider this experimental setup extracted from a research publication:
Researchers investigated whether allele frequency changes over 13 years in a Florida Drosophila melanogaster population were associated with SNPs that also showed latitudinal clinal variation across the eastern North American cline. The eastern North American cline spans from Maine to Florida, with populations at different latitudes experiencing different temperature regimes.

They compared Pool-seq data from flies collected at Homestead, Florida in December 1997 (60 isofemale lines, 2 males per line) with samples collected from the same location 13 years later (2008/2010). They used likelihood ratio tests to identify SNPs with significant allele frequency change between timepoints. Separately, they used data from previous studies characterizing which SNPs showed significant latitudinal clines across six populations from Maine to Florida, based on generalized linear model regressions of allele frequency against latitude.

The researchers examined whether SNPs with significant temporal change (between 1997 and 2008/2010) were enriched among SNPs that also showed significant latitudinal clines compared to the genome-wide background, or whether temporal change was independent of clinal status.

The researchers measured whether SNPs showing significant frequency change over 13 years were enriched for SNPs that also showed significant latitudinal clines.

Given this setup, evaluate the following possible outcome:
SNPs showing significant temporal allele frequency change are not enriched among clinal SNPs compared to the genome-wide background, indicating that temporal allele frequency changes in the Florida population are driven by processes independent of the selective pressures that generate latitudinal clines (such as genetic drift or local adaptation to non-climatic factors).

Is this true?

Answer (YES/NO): NO